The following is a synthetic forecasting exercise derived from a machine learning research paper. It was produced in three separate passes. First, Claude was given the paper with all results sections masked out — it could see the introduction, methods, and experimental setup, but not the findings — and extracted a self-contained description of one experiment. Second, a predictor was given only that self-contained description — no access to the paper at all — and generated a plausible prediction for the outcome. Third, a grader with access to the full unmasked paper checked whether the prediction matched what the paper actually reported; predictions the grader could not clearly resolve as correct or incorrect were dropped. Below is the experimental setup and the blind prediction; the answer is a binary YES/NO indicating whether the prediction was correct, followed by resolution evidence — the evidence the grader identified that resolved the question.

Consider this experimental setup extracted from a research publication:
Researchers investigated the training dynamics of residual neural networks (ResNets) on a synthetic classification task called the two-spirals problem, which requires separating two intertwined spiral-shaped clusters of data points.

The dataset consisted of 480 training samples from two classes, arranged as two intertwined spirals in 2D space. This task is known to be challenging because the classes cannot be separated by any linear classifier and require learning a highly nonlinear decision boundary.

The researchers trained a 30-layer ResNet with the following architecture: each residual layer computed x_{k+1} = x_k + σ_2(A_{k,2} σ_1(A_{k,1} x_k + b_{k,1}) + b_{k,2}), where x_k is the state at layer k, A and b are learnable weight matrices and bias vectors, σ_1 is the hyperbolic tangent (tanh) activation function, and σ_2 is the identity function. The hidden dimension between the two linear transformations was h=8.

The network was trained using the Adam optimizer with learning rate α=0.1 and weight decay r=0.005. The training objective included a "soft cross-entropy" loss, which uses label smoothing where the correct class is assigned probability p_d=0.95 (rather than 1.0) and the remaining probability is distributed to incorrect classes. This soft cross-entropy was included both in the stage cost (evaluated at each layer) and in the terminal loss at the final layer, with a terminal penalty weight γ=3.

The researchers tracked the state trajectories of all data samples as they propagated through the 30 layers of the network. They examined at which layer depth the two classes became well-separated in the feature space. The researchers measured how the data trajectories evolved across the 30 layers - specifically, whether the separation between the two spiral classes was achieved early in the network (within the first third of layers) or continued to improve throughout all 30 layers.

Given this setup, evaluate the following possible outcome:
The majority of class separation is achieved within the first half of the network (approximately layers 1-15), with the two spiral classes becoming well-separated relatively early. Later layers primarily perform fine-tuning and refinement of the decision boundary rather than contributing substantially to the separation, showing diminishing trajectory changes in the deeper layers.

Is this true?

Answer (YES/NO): NO